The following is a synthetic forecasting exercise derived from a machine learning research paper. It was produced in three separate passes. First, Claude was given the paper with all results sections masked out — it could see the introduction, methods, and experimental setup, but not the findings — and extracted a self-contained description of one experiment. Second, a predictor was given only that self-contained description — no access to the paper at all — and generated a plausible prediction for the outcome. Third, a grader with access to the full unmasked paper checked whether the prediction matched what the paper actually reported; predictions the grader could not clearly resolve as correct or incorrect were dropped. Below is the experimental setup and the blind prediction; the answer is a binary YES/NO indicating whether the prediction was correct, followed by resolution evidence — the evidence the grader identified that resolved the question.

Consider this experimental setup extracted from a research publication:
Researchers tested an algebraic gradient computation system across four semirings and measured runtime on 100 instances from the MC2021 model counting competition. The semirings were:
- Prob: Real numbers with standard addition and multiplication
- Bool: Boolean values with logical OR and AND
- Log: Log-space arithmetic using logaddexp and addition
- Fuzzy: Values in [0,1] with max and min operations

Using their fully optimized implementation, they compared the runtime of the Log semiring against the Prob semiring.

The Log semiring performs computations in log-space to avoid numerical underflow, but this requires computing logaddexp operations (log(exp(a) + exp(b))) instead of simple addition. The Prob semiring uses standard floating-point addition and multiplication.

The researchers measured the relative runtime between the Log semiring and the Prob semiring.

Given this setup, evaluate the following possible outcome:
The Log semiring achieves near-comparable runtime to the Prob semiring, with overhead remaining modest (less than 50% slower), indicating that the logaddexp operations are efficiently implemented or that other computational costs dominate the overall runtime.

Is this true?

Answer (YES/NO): NO